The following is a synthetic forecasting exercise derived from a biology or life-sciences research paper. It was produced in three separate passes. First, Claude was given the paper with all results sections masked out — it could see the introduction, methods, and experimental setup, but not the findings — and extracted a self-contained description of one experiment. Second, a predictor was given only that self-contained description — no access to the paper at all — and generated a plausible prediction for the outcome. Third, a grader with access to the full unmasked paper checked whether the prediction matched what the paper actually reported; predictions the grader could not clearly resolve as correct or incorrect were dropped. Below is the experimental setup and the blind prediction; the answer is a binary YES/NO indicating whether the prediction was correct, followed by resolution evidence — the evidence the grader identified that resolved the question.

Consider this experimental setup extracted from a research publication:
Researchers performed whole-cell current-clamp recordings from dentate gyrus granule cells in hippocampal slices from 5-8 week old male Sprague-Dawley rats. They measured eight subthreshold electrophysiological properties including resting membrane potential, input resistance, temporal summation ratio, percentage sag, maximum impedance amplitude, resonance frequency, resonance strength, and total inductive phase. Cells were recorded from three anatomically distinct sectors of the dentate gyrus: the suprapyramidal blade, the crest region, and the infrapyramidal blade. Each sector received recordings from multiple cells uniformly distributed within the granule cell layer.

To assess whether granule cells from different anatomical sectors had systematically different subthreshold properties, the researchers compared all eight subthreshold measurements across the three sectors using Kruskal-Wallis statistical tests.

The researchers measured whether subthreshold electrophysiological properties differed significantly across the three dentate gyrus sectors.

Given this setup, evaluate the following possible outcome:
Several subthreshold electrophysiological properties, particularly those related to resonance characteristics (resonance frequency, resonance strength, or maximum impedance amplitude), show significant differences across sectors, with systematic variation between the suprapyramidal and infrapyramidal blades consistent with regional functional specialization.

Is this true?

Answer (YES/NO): NO